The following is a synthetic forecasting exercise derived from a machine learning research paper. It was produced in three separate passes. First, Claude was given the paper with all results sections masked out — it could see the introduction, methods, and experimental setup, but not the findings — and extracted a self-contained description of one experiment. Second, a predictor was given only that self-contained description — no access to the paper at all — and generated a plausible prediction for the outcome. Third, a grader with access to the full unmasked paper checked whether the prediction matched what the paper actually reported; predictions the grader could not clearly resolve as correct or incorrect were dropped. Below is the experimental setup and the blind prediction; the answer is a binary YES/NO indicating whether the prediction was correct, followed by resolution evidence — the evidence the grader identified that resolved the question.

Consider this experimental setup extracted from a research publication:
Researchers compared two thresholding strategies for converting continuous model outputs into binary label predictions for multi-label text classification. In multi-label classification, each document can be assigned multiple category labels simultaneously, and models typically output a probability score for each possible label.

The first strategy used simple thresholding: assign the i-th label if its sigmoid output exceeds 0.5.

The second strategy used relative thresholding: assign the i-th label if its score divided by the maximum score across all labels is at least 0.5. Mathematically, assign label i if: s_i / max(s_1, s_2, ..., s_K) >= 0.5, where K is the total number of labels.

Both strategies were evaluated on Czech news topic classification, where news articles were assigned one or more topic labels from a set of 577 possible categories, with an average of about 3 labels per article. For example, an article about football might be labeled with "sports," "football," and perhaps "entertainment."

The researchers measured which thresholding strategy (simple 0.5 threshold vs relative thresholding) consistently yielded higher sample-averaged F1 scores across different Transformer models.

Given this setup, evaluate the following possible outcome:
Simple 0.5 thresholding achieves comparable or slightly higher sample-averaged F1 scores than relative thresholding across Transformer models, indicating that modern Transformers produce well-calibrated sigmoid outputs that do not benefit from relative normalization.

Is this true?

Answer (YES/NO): NO